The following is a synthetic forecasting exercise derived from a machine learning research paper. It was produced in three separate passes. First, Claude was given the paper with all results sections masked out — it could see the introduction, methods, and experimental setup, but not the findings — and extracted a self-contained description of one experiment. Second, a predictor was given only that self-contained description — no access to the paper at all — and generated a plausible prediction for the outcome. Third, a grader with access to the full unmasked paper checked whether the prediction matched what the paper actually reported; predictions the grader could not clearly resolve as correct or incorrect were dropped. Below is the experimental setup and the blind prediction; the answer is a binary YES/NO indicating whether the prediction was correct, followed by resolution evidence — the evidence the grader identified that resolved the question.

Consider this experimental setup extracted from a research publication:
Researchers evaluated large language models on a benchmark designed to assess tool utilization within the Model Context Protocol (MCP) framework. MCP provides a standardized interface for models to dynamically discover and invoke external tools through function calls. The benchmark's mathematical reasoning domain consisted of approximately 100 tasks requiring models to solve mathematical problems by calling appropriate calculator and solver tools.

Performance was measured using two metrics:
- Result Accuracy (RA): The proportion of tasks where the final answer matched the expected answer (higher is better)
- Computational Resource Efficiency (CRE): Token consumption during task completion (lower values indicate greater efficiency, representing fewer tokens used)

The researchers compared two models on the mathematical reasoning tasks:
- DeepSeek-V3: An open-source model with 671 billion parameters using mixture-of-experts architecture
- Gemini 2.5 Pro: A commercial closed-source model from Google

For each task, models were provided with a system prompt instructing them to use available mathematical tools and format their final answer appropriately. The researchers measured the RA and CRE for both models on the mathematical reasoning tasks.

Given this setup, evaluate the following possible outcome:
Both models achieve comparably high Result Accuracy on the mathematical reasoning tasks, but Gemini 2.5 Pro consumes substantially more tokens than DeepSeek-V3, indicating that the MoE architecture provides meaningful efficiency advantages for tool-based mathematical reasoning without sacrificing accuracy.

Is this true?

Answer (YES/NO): NO